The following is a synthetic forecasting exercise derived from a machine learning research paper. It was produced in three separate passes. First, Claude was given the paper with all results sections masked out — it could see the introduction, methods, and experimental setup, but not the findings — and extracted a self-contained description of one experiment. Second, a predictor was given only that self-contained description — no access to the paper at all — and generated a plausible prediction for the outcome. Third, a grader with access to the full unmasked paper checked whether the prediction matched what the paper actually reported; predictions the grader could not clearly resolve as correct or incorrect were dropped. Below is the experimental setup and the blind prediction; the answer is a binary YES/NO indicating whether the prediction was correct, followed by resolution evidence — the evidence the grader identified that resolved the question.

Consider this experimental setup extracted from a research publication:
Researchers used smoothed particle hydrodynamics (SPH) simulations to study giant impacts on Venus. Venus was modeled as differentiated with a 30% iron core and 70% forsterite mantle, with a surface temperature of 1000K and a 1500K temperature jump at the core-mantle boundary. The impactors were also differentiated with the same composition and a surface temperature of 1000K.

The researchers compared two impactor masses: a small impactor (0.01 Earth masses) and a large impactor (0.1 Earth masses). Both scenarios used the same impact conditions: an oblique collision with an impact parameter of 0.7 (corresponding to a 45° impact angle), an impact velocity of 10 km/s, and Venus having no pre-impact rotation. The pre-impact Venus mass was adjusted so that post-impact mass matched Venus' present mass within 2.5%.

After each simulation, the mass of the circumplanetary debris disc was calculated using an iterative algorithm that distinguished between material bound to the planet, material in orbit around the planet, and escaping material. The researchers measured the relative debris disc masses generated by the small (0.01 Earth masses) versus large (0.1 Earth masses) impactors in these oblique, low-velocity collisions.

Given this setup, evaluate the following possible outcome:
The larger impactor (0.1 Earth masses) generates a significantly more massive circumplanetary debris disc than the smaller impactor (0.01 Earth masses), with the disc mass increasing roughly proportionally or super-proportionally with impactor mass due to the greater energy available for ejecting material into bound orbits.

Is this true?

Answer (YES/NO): YES